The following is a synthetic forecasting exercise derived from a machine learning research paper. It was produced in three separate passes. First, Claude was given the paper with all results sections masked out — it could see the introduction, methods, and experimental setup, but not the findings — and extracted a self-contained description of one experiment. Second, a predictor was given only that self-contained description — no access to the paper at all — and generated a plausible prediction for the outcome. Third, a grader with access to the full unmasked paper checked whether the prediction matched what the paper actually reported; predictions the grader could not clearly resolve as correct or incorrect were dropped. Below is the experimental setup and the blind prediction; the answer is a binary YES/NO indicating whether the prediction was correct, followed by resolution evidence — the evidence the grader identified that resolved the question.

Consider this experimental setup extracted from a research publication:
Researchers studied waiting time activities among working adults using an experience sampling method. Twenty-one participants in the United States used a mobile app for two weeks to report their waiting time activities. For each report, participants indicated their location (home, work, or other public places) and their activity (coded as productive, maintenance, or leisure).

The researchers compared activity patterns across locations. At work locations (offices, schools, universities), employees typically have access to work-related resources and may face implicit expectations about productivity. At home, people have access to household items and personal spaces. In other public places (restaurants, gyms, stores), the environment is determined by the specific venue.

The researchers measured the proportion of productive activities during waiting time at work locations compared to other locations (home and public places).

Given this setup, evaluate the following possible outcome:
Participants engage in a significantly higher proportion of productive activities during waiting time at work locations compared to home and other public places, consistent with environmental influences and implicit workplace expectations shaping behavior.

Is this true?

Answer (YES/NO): YES